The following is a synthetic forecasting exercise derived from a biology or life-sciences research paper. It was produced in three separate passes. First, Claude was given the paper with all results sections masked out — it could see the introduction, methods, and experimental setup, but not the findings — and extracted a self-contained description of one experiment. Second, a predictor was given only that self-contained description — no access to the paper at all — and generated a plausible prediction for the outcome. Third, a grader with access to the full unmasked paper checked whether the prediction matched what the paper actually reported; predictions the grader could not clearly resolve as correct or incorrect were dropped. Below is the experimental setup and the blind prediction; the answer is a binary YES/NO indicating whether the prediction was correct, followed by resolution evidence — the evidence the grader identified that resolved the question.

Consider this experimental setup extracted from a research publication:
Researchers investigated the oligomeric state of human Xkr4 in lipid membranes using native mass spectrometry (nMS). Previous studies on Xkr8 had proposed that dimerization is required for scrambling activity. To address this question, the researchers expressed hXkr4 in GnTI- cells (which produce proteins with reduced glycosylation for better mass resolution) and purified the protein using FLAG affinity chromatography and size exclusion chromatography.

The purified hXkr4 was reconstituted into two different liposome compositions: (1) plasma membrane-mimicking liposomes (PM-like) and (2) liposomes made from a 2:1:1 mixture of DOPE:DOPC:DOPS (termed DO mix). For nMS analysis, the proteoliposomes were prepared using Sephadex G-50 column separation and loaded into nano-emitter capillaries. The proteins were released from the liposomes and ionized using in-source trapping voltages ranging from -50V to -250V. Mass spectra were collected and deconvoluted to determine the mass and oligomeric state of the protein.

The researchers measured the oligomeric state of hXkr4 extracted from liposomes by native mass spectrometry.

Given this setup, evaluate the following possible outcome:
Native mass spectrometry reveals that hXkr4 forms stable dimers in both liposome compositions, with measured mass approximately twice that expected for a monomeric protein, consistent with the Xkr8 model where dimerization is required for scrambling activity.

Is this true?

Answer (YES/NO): NO